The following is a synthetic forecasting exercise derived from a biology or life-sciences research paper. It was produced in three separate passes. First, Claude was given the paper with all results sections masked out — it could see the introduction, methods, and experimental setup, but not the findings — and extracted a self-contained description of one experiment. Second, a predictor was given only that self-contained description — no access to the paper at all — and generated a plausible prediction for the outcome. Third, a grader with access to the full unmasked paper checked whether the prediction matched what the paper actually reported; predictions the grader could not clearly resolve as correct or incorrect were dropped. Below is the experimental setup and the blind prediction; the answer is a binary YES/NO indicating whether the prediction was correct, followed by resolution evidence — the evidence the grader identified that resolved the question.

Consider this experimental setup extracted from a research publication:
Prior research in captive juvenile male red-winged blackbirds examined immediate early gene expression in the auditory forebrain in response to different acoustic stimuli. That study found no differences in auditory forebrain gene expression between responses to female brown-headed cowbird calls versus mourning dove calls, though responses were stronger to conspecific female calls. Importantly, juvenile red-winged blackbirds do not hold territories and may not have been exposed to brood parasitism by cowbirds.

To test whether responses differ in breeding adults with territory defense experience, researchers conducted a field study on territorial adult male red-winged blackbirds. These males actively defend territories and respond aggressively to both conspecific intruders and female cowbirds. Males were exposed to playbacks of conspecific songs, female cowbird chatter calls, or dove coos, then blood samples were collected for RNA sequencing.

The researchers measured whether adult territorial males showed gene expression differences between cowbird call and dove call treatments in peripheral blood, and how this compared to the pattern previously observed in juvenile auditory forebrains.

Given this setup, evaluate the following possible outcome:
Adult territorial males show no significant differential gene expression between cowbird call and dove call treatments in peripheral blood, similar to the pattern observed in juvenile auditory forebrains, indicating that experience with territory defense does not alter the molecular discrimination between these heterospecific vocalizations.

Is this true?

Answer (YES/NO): NO